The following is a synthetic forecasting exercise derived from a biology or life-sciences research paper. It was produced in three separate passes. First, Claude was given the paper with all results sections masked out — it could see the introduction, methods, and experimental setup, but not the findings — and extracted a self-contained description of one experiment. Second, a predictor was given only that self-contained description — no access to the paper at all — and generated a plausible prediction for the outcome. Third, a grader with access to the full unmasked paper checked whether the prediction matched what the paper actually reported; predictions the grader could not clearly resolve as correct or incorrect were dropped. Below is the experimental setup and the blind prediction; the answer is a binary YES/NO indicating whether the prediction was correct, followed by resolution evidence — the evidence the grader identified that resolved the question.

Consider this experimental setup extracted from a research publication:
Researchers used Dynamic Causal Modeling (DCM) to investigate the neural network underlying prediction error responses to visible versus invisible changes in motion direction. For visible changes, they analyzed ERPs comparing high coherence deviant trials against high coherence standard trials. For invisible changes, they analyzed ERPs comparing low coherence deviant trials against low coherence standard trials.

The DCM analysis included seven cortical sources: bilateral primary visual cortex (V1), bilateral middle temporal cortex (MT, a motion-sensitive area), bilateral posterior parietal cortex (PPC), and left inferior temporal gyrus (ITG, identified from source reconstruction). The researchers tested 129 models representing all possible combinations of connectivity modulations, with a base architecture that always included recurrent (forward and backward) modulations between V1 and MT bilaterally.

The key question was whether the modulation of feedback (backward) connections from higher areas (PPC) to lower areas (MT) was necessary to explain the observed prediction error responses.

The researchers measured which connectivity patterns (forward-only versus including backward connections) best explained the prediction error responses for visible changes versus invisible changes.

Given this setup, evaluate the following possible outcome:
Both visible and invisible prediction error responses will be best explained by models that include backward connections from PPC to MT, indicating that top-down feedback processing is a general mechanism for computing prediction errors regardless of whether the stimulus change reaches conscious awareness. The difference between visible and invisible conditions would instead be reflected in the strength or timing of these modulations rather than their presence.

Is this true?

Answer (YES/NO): NO